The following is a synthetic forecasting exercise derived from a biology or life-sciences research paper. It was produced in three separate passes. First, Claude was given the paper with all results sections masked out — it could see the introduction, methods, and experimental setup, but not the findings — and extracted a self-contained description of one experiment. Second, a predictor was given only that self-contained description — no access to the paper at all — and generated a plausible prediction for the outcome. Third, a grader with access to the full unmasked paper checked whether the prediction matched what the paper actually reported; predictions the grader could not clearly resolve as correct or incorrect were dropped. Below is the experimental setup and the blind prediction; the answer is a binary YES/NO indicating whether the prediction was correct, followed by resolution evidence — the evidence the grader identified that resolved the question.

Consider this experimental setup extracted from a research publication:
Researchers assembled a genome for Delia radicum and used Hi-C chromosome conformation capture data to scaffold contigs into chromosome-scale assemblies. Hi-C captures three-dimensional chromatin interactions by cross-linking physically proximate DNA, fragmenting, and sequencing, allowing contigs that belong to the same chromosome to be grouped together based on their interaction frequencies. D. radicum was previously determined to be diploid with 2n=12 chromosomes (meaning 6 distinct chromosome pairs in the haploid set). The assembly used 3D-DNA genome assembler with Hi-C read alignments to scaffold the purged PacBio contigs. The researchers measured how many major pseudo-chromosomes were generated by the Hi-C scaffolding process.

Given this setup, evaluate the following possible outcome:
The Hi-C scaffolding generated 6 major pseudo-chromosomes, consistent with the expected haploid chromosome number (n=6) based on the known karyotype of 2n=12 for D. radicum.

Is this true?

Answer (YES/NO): YES